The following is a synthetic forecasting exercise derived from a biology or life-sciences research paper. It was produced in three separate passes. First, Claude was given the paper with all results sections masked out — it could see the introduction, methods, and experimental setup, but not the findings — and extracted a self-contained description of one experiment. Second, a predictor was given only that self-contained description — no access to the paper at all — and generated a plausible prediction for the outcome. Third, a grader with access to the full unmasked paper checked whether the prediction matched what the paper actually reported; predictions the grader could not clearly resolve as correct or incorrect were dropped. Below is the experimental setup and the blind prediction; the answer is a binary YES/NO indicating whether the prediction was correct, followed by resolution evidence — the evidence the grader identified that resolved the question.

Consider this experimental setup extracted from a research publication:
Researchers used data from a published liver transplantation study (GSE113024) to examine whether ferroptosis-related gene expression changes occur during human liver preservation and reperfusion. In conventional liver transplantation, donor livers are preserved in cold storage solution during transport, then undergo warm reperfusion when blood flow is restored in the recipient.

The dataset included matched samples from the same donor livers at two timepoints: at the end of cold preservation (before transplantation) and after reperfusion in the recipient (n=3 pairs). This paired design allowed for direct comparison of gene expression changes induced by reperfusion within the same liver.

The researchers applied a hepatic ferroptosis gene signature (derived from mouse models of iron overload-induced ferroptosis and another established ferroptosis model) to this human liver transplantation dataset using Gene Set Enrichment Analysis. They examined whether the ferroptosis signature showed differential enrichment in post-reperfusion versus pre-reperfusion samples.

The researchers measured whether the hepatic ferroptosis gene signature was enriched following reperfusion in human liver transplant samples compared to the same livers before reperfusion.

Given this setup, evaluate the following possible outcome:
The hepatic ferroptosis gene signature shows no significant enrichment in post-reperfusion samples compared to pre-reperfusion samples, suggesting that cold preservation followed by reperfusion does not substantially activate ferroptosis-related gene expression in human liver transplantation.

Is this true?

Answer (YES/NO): NO